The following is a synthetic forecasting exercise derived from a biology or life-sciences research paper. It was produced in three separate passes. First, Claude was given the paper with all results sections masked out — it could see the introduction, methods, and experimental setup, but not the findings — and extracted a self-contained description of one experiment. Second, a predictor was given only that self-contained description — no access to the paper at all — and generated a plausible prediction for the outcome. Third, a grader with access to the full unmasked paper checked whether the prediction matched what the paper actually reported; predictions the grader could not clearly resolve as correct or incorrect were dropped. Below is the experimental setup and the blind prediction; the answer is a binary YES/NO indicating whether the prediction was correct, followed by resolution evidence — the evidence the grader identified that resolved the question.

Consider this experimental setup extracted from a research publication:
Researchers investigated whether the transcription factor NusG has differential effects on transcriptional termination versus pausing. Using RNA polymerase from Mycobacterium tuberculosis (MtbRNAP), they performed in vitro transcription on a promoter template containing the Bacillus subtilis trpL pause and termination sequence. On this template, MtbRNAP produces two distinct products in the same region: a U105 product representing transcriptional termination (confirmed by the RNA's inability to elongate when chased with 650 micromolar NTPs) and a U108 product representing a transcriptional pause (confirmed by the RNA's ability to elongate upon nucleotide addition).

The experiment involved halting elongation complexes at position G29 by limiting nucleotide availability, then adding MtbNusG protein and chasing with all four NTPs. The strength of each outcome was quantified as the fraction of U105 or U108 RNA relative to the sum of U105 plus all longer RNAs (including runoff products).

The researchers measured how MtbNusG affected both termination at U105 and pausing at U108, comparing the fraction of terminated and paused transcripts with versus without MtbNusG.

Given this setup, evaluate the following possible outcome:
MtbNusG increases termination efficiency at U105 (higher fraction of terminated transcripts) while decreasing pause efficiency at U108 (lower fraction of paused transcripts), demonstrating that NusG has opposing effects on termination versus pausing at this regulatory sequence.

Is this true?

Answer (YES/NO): NO